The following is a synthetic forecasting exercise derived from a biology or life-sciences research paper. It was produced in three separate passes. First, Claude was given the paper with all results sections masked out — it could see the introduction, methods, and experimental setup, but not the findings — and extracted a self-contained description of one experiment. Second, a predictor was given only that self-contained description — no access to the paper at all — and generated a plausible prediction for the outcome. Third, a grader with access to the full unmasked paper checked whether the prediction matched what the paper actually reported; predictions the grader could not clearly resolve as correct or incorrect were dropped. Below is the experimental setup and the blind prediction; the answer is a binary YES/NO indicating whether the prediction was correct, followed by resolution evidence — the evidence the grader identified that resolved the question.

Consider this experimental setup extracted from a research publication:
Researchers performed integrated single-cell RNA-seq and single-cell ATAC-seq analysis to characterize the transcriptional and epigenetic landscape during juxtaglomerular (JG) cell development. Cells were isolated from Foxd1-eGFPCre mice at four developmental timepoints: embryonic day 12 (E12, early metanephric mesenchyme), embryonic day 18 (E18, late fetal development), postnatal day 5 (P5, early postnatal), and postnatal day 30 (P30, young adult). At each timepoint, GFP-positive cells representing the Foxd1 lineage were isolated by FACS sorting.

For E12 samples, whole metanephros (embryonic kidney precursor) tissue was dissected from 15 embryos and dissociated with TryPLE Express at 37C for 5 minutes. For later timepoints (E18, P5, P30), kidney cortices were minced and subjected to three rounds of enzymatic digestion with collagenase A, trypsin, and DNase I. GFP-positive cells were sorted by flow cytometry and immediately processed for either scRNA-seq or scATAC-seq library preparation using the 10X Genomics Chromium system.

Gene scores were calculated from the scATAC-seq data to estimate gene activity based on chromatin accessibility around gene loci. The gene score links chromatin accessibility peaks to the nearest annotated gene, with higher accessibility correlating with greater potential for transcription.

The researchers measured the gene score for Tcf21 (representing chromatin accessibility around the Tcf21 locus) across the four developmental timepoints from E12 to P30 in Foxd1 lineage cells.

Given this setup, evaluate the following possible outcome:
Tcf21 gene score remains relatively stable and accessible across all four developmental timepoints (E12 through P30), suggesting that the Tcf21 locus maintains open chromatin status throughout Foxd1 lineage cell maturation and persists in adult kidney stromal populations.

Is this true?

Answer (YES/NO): NO